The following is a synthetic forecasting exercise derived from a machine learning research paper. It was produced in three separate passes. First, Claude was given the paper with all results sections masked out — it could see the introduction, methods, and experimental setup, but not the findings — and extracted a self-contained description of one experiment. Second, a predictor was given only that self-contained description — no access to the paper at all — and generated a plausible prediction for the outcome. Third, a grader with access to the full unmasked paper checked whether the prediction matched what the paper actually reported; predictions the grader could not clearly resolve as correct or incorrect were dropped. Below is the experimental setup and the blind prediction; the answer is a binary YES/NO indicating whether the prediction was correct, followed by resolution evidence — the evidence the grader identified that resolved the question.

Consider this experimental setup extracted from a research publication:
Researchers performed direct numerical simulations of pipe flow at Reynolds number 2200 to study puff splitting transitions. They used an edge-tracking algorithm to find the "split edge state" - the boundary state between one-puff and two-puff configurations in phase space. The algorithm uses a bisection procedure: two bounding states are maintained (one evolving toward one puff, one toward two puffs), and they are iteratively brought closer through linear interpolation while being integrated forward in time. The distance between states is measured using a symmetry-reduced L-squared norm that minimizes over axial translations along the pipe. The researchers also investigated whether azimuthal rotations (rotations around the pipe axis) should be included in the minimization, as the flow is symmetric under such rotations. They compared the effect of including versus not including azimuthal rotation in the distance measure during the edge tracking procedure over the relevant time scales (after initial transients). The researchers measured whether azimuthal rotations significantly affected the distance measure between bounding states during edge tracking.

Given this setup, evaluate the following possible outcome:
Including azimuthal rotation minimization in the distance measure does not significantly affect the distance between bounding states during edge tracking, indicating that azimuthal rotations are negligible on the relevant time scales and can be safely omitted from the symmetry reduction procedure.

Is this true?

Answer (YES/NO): YES